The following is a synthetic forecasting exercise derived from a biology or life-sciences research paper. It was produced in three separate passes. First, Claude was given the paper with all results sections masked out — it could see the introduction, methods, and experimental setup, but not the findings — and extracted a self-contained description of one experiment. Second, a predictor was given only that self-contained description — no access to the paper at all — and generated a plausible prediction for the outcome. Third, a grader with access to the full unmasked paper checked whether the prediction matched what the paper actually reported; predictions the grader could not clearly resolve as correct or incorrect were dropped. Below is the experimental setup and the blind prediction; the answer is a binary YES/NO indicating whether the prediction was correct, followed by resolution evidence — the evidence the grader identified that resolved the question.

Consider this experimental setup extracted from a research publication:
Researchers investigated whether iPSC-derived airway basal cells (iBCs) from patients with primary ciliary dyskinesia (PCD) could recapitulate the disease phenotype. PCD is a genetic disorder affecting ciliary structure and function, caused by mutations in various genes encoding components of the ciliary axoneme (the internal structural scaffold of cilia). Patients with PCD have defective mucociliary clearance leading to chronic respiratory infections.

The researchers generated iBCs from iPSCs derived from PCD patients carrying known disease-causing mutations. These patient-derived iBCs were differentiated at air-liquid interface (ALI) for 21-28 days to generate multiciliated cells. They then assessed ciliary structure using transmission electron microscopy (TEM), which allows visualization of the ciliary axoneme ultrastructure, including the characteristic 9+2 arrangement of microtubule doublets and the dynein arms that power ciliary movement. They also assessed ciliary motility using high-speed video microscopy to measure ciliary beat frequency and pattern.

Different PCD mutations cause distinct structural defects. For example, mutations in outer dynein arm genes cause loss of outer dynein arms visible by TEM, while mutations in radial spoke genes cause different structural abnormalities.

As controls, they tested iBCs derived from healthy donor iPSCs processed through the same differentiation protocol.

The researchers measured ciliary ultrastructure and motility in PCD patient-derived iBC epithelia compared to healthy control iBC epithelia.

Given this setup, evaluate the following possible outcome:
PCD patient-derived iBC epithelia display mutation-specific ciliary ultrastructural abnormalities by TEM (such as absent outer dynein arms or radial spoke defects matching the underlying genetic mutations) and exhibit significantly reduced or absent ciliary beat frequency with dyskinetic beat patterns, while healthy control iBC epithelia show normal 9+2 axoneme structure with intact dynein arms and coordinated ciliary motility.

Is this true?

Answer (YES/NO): YES